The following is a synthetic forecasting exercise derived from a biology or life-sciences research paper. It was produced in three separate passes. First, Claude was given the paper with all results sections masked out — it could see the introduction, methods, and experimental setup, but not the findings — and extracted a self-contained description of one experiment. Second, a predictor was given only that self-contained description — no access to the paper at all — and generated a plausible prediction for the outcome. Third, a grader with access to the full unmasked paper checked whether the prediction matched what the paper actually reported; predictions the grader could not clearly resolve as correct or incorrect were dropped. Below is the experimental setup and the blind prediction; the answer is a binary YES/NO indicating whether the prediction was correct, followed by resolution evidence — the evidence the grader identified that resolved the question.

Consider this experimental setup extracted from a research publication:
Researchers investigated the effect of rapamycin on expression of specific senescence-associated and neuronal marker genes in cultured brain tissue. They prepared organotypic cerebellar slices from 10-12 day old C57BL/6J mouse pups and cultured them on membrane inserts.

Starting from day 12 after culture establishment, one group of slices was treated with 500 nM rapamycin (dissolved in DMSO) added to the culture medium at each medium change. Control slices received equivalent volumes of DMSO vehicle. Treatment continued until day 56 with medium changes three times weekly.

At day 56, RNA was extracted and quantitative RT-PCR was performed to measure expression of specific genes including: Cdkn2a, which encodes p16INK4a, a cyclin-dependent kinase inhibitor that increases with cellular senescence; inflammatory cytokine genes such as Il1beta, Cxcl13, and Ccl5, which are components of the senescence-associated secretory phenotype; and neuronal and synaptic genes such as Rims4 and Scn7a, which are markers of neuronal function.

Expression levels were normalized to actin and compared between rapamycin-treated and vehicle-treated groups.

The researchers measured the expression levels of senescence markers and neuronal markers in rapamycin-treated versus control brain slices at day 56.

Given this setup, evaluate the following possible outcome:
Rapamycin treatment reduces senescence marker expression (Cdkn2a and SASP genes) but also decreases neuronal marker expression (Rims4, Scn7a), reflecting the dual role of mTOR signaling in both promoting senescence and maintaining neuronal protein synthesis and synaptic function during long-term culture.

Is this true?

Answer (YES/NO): NO